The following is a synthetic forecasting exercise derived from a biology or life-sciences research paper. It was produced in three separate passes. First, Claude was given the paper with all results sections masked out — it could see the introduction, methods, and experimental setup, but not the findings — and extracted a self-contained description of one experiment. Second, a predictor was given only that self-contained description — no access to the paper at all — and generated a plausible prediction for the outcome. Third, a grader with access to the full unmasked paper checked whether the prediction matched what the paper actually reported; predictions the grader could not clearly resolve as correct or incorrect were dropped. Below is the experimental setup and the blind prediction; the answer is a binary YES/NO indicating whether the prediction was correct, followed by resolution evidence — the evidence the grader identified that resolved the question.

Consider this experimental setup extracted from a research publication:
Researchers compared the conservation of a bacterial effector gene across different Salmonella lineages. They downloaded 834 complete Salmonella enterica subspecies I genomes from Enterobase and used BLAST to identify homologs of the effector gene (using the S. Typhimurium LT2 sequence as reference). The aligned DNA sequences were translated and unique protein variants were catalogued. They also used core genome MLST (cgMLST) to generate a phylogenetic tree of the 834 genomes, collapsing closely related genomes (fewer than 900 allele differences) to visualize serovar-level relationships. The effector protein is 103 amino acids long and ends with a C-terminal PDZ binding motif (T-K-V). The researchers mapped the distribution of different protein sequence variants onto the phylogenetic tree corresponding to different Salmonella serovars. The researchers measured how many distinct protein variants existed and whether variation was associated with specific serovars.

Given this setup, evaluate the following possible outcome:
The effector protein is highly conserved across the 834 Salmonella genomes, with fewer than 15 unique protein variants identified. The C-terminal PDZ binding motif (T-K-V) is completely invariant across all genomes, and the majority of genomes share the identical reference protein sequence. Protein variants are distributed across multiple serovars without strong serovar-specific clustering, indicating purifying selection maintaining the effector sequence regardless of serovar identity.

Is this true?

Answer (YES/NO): NO